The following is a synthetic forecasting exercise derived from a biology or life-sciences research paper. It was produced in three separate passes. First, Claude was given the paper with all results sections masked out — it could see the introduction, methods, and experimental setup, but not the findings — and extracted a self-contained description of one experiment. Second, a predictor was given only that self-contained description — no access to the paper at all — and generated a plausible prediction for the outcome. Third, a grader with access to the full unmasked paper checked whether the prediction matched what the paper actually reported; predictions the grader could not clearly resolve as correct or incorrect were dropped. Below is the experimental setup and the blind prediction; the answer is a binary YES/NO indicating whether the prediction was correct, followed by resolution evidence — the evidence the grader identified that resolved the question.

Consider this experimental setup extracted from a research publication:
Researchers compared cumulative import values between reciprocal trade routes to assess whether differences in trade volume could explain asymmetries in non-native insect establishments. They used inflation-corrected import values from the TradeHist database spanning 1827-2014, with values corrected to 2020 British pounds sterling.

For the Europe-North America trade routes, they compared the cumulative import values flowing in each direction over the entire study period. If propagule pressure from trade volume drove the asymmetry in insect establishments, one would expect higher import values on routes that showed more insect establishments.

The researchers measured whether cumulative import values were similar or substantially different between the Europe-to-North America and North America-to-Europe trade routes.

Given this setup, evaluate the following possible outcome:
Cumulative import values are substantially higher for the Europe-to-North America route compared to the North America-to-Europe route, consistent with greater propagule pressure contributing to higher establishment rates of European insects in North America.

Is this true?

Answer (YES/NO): NO